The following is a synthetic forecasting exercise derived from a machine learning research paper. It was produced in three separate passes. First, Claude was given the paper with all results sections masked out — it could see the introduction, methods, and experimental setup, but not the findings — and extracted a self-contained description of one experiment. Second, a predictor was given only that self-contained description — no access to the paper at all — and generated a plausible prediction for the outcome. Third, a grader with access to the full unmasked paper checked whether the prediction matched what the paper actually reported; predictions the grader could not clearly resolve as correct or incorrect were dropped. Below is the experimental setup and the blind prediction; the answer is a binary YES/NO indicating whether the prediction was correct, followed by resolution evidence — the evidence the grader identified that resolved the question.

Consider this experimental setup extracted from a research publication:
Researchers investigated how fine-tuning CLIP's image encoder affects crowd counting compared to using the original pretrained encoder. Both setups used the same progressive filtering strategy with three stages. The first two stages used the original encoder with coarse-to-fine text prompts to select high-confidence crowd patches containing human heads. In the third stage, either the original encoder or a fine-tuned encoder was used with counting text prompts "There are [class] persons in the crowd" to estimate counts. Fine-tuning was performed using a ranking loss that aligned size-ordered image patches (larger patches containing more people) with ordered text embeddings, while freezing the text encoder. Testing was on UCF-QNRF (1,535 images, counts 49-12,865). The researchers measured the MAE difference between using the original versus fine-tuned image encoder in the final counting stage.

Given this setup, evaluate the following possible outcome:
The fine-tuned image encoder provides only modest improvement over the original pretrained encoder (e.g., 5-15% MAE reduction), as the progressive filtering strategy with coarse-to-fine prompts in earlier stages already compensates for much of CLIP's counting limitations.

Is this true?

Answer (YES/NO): NO